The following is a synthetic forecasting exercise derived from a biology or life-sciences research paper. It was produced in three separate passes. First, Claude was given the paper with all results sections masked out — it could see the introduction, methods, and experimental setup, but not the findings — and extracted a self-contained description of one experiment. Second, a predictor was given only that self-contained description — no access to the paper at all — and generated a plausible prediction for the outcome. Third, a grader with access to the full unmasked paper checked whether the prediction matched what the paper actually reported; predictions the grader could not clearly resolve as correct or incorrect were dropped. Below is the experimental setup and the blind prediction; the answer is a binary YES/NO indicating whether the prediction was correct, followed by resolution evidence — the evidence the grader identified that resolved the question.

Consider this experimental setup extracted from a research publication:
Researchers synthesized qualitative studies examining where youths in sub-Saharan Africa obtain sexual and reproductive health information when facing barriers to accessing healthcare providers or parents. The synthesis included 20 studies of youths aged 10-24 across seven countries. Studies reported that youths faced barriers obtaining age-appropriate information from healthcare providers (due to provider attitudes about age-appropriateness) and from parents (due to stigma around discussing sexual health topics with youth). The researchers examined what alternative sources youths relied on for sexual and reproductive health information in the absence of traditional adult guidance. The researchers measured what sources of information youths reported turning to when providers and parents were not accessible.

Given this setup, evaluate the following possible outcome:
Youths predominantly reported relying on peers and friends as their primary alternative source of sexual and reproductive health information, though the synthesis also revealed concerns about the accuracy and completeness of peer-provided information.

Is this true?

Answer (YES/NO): NO